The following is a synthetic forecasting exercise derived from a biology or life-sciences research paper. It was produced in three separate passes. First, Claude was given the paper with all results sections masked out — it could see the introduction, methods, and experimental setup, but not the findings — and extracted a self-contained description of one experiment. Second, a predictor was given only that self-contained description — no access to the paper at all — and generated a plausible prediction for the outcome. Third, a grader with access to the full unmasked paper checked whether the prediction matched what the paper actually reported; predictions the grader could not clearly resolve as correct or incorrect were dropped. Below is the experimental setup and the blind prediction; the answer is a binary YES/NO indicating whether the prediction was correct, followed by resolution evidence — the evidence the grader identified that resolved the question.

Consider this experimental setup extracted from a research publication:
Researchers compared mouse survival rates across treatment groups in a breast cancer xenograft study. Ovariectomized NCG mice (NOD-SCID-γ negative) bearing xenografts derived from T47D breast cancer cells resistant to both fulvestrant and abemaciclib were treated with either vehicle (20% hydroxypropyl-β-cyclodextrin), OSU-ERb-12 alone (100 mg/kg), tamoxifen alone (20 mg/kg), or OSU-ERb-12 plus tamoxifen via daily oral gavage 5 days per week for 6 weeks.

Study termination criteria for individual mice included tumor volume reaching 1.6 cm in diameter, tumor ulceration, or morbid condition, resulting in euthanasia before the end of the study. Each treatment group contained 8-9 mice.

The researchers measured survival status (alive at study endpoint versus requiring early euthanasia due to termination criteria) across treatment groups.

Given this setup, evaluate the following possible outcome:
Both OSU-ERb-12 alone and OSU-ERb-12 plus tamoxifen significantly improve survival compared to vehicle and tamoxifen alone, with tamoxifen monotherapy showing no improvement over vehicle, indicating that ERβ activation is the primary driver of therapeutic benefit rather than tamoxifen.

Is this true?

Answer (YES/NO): NO